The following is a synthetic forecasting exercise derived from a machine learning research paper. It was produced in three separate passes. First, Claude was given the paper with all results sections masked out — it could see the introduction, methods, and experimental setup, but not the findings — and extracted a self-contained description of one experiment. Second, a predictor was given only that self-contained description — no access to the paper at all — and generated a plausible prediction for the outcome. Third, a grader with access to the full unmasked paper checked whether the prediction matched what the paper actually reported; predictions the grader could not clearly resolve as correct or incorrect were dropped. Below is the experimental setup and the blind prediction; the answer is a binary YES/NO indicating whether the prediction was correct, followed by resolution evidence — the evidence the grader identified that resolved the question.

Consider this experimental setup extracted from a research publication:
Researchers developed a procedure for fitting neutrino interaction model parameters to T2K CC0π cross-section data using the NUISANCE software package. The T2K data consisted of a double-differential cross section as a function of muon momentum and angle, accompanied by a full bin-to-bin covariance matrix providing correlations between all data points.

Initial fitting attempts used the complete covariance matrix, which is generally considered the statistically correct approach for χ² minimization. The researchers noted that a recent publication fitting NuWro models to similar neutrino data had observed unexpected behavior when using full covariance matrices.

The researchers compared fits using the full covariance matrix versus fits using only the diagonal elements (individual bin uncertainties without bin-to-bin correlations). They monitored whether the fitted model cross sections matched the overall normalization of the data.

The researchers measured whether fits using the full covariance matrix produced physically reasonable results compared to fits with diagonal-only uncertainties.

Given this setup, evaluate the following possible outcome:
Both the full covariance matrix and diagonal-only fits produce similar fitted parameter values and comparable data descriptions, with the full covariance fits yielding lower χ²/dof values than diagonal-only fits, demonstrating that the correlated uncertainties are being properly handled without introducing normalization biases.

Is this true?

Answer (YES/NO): NO